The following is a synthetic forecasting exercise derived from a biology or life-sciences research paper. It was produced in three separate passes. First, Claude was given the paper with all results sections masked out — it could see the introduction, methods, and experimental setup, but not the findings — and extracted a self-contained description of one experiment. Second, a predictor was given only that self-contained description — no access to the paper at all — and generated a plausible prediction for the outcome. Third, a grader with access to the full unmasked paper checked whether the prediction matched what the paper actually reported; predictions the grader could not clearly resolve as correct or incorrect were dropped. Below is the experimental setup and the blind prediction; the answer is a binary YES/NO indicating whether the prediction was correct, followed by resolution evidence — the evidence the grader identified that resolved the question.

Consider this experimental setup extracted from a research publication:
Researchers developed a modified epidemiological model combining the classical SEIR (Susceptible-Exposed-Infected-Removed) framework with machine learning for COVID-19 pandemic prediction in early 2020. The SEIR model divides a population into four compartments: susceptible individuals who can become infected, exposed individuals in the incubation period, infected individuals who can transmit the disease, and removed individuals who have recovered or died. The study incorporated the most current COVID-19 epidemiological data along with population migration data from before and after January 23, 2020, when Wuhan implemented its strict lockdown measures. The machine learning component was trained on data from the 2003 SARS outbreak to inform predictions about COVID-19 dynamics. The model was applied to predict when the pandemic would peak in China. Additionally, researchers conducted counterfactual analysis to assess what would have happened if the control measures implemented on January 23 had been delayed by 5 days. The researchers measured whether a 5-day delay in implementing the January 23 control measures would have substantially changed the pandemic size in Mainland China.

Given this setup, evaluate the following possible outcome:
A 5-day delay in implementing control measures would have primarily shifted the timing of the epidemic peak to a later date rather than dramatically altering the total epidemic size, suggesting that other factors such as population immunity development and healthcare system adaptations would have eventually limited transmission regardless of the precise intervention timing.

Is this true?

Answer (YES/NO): NO